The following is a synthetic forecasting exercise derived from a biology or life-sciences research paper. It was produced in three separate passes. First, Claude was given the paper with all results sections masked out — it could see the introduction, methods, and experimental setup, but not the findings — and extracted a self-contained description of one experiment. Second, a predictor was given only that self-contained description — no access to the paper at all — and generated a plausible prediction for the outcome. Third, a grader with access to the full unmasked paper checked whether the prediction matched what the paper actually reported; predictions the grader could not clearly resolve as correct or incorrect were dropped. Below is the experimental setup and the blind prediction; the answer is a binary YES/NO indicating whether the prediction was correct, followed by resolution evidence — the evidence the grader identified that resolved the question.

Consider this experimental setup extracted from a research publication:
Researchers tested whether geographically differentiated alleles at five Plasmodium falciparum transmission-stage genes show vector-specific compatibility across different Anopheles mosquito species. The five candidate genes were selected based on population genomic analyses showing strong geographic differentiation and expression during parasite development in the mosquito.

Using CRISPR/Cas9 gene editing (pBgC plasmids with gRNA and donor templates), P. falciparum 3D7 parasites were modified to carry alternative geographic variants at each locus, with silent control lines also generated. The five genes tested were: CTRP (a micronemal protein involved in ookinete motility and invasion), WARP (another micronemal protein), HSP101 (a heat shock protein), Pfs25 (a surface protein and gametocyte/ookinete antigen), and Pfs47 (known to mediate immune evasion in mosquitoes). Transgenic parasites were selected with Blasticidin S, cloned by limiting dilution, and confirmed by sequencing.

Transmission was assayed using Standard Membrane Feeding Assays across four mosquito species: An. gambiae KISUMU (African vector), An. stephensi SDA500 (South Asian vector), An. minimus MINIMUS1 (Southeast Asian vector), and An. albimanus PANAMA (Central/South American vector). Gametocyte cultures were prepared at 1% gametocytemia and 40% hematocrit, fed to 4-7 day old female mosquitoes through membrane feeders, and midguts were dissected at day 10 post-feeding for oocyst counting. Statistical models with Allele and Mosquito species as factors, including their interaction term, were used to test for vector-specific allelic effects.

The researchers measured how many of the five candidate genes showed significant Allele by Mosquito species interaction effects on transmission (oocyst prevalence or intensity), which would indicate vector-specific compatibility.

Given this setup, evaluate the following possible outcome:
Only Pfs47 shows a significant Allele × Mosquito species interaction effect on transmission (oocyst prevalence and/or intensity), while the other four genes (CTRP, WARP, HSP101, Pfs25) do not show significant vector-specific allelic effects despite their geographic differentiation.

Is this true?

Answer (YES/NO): NO